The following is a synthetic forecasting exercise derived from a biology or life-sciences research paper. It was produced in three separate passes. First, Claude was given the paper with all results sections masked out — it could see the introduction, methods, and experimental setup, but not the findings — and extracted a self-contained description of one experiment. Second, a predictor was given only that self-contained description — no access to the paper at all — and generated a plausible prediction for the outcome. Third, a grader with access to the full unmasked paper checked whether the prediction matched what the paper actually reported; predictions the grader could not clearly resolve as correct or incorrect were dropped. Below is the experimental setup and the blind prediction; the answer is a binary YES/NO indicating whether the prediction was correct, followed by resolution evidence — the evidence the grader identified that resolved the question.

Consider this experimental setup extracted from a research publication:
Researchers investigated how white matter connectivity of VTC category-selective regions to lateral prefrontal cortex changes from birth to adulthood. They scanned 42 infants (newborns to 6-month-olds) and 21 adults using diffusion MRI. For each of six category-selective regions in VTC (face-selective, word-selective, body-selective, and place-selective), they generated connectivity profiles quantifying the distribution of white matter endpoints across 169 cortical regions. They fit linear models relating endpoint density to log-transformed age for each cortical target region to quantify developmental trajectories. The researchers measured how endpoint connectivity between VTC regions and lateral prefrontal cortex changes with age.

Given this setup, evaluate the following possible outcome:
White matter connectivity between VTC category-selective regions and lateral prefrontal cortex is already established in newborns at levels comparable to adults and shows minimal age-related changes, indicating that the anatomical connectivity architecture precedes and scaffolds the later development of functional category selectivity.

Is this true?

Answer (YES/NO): NO